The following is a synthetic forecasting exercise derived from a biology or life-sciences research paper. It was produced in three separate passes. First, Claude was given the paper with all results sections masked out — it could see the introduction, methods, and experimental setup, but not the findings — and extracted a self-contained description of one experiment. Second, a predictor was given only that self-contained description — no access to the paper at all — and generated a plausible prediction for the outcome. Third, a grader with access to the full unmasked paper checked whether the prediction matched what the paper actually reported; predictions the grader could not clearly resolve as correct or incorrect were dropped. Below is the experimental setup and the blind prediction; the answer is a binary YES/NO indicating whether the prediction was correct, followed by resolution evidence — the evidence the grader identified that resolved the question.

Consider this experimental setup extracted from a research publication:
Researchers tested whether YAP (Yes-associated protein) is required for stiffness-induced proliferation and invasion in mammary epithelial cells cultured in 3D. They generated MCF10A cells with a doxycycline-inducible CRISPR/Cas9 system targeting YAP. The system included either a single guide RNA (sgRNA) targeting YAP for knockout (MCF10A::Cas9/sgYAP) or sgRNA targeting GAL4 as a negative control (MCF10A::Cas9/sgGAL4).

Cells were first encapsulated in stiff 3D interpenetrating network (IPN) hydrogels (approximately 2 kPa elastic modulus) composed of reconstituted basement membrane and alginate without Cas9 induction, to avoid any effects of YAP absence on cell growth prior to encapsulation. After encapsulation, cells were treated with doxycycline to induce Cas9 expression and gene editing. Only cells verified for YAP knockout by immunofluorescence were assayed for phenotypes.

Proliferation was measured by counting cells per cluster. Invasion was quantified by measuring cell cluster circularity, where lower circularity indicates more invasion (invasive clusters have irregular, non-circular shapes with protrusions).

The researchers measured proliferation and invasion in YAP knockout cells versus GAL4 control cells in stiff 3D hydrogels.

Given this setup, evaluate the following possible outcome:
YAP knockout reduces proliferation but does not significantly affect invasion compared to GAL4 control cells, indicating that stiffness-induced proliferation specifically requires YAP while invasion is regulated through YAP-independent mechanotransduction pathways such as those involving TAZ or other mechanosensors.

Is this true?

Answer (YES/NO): NO